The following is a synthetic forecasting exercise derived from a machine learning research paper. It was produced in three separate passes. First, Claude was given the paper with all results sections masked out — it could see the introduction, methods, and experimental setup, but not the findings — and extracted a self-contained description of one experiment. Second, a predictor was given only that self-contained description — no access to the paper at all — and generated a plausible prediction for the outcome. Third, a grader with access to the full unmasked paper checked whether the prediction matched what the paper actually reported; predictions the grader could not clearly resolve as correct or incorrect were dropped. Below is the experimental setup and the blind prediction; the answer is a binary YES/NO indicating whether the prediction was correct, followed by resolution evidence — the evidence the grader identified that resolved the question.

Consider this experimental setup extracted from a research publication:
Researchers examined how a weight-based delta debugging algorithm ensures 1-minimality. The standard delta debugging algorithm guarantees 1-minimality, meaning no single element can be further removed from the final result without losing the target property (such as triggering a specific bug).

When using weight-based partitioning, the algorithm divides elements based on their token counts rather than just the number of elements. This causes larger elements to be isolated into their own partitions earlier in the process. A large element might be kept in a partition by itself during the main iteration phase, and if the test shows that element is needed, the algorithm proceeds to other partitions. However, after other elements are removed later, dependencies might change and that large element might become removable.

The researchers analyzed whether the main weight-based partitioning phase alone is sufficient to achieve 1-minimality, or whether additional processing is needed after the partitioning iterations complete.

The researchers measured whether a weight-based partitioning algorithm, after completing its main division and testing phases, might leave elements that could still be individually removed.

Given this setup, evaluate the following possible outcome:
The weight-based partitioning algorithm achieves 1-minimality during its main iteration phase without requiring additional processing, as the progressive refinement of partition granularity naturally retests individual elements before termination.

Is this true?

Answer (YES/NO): NO